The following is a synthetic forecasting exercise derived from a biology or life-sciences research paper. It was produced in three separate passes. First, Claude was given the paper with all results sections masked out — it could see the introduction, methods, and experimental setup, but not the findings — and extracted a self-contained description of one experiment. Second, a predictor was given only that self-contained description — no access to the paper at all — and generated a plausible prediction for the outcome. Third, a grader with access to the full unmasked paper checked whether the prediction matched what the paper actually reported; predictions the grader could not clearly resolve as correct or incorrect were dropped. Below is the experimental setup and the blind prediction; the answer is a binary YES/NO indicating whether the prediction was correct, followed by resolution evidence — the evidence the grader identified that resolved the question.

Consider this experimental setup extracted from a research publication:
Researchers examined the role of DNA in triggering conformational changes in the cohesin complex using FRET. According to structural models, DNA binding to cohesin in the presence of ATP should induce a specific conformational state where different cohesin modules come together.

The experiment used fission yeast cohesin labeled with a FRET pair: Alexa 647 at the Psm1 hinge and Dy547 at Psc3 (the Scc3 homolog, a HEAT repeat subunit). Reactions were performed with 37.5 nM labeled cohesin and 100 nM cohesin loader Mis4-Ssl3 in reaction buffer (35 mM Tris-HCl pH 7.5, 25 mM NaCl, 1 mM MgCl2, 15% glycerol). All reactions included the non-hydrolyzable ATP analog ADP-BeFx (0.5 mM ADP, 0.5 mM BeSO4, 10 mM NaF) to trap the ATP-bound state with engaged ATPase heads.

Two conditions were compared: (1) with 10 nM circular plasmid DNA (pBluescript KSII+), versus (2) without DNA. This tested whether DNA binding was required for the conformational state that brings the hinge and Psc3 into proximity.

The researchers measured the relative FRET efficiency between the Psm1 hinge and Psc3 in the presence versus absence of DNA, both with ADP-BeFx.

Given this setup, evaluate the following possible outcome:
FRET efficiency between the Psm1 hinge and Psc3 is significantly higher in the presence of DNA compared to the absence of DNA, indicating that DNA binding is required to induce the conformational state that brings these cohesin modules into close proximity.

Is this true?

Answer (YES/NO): NO